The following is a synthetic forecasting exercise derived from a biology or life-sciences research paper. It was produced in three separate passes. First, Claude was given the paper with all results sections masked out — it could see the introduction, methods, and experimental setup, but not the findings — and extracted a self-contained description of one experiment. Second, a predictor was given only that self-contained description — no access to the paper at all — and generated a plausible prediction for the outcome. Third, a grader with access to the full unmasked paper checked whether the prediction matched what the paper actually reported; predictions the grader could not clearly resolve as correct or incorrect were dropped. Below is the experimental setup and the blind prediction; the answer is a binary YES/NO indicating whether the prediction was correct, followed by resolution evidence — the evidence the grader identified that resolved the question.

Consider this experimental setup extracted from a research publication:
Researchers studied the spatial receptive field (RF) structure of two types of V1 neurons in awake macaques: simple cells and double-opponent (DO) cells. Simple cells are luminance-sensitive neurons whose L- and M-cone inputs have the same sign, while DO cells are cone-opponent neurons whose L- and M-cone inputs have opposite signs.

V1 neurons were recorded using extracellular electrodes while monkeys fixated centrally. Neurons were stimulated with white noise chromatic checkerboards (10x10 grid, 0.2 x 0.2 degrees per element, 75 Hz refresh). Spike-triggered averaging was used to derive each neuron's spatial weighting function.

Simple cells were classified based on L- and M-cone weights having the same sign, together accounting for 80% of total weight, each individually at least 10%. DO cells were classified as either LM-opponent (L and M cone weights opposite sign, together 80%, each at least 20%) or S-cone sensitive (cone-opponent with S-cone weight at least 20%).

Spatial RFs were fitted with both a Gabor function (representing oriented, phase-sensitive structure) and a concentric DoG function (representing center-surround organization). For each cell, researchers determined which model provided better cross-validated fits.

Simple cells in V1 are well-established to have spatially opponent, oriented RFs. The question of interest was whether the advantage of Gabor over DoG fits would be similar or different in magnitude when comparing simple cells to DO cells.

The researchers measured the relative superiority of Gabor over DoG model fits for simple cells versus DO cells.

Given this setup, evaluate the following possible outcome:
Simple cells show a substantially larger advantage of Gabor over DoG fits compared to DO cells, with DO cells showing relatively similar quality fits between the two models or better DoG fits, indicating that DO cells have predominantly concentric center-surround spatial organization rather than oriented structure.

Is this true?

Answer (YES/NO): NO